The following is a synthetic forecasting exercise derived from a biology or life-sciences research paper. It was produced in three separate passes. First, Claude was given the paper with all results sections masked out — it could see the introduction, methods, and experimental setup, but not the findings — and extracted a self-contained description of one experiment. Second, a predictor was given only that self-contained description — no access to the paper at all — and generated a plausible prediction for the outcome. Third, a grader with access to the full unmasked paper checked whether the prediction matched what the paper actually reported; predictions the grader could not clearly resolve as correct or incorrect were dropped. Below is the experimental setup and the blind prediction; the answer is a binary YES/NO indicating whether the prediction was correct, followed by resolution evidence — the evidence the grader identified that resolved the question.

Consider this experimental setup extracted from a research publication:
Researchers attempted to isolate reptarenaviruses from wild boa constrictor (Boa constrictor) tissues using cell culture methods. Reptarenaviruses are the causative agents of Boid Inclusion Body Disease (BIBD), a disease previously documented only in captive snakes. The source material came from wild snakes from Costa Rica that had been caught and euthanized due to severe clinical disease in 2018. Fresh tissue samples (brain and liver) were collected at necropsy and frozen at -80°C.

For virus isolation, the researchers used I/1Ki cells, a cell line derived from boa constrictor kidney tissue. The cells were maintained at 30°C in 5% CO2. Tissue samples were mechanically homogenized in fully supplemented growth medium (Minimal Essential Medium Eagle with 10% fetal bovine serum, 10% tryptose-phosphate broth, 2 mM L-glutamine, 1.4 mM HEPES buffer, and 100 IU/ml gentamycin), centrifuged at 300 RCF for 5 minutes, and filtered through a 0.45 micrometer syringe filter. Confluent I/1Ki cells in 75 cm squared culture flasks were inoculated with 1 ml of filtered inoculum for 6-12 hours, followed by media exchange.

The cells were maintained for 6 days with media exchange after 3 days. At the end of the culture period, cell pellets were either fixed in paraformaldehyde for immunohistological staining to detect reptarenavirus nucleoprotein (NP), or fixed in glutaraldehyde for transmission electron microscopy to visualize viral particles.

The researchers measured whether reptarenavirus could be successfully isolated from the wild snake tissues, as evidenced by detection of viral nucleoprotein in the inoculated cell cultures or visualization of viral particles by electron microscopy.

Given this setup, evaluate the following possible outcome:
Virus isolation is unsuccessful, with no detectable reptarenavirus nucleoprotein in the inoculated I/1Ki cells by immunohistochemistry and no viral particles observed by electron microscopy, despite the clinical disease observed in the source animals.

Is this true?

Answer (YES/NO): NO